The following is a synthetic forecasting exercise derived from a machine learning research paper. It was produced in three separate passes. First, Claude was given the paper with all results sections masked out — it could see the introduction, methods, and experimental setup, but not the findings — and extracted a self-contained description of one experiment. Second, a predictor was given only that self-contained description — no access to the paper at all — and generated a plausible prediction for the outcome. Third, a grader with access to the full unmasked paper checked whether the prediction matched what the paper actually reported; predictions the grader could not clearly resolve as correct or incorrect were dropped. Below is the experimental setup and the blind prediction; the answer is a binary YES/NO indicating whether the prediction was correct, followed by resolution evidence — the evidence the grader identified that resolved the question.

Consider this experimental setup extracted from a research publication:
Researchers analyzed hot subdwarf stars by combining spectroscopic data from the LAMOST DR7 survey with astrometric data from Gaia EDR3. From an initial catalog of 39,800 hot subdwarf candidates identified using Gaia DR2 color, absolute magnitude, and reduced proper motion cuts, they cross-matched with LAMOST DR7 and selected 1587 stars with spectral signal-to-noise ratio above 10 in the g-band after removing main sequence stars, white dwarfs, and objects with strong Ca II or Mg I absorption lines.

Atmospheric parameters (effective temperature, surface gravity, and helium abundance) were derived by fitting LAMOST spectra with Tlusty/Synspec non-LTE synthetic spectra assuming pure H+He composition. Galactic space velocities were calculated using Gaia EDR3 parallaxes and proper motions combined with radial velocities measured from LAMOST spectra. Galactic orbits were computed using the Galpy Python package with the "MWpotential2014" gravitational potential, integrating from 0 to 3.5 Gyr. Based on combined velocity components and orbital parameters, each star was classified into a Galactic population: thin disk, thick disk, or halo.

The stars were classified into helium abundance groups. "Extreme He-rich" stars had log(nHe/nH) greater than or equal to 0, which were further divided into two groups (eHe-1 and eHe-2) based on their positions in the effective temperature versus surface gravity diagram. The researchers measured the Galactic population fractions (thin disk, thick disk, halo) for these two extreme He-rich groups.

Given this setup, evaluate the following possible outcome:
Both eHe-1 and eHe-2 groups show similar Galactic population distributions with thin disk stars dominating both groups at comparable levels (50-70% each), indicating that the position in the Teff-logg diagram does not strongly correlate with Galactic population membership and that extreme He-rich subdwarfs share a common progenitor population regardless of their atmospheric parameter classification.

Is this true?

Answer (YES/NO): NO